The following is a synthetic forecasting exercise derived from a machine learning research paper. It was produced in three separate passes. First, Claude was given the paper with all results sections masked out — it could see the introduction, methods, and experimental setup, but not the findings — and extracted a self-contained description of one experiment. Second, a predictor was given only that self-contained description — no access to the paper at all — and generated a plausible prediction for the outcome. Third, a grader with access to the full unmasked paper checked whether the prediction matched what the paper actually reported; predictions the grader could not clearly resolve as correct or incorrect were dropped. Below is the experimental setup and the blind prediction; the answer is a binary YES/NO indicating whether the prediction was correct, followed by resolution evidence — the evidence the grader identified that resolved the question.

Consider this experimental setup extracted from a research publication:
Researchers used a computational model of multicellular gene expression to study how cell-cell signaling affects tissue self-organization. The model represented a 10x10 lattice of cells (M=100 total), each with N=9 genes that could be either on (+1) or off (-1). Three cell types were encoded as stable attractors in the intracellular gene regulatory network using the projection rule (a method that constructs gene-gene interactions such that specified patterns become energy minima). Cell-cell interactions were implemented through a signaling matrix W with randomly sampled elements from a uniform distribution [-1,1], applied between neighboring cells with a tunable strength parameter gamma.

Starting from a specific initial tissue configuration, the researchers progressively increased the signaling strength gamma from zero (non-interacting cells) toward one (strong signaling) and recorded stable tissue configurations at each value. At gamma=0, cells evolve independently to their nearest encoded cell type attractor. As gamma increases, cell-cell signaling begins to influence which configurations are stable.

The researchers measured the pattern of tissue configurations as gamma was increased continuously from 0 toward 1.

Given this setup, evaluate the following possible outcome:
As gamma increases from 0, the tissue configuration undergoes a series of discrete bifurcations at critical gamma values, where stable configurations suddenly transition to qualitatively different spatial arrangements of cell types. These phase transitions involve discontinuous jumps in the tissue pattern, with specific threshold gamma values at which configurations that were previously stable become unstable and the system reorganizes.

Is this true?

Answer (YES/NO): YES